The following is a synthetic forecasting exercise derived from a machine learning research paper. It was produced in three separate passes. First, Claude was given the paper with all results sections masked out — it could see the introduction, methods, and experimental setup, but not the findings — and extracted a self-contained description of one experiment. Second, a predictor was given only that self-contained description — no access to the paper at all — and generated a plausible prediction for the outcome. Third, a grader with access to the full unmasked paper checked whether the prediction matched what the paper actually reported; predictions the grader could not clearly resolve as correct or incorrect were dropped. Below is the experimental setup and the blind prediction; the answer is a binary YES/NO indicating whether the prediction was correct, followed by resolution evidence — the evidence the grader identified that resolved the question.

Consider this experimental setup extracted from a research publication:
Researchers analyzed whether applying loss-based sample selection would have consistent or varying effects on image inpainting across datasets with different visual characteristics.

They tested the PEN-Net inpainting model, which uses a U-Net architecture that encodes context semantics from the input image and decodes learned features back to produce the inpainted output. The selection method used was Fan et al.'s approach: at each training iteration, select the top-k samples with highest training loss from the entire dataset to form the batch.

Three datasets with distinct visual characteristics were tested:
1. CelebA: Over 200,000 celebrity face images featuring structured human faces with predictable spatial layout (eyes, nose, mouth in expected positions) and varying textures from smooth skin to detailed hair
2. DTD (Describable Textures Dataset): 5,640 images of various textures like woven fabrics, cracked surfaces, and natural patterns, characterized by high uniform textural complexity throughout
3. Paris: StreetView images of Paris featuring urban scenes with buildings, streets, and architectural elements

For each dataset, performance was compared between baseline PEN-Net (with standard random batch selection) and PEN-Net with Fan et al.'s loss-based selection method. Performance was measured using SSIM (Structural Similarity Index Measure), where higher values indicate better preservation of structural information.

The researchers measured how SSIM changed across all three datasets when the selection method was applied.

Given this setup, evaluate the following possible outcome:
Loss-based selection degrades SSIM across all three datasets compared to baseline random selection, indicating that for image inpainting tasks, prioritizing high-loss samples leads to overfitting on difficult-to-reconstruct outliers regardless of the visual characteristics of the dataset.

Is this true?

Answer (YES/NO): YES